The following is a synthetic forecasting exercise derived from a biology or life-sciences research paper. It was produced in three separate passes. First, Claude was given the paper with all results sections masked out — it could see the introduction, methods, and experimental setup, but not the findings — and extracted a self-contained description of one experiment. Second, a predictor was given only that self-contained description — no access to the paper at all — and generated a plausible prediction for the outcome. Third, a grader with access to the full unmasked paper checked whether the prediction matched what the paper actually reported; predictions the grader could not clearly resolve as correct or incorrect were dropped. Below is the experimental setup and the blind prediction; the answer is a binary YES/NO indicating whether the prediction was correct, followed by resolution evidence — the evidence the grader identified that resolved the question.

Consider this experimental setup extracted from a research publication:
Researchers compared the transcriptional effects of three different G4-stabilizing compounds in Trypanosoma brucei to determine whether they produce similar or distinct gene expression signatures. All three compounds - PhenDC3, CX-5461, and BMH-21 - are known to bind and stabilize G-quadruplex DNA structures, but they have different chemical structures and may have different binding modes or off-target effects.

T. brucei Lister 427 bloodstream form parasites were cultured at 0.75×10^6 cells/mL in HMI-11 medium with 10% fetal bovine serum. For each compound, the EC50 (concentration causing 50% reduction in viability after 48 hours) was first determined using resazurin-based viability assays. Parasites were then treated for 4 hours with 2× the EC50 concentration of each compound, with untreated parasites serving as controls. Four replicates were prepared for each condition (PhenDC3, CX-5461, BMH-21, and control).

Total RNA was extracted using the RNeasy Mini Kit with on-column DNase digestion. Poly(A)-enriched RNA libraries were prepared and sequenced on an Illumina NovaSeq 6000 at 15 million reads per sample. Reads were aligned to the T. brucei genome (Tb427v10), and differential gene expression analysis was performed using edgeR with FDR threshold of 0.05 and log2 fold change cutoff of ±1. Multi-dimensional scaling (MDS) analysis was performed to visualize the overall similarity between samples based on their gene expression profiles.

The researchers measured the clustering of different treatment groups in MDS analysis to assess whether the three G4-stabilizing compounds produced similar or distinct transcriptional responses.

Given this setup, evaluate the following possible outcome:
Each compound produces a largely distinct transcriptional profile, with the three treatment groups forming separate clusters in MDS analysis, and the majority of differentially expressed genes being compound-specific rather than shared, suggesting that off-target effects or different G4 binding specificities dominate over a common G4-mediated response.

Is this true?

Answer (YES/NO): YES